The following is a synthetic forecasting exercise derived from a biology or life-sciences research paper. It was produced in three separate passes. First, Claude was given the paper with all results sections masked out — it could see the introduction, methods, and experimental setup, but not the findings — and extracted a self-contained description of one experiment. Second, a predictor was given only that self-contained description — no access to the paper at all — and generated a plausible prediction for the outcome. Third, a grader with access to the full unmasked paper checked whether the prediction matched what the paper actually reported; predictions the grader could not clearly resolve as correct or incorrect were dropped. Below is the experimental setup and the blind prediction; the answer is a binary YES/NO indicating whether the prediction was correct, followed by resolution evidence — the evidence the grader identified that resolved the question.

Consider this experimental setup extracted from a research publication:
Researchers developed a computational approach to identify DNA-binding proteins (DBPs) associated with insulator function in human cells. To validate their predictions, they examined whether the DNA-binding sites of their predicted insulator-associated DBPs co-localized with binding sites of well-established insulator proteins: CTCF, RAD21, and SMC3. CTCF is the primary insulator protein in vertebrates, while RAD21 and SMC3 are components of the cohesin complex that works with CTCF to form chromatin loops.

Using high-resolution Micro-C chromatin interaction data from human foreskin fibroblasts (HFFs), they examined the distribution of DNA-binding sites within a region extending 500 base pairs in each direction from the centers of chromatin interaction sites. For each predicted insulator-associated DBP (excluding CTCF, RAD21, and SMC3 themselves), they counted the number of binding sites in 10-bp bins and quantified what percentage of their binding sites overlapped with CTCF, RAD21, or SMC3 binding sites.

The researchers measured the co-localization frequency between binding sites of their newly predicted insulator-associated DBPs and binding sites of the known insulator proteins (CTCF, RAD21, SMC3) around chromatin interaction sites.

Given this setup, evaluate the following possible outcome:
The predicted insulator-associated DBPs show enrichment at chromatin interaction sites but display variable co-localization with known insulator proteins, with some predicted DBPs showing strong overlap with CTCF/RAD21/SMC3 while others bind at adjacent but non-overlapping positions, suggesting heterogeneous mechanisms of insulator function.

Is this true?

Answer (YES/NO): NO